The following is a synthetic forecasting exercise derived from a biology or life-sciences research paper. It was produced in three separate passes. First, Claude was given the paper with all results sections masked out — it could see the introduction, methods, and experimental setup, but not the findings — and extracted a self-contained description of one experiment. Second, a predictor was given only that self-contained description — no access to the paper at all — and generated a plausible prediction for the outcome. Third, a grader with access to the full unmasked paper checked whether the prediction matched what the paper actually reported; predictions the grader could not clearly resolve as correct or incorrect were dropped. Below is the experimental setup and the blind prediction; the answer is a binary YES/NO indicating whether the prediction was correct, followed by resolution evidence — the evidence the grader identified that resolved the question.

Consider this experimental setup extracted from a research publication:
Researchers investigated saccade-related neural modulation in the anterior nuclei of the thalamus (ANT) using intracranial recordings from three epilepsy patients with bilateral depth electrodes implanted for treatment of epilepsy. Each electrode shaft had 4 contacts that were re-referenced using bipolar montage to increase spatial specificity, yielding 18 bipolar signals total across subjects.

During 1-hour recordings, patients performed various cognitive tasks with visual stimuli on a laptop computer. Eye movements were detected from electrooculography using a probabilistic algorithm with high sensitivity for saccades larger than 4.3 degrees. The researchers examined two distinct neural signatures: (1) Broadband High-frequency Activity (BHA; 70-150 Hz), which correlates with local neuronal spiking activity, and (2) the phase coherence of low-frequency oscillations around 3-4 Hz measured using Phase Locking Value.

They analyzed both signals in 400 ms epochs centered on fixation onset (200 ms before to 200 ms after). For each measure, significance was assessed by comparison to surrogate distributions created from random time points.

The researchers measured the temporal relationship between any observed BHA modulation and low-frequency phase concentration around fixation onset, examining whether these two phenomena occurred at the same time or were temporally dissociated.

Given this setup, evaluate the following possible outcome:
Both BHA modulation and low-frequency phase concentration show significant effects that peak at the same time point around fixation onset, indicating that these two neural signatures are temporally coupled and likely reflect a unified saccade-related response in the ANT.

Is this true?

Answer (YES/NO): NO